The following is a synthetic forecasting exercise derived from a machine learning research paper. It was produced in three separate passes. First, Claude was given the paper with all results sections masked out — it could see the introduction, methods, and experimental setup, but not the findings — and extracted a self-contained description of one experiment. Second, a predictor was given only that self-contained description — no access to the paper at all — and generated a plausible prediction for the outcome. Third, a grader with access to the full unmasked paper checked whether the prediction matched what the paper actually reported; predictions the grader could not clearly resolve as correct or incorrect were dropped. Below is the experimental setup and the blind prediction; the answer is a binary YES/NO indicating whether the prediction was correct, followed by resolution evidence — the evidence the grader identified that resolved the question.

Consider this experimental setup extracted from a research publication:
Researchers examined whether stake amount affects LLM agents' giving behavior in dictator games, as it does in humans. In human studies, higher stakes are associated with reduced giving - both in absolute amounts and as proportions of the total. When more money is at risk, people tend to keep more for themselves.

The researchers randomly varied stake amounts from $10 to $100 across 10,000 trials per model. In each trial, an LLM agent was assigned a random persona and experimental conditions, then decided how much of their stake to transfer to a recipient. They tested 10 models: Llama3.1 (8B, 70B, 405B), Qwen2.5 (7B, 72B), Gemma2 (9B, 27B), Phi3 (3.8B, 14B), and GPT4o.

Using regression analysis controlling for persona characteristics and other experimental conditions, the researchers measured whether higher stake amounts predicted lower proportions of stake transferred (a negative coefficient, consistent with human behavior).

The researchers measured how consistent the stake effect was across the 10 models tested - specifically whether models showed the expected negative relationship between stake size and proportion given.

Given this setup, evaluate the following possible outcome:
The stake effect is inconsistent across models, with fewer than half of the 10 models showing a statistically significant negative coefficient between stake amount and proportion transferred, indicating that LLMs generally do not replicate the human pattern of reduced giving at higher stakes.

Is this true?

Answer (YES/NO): NO